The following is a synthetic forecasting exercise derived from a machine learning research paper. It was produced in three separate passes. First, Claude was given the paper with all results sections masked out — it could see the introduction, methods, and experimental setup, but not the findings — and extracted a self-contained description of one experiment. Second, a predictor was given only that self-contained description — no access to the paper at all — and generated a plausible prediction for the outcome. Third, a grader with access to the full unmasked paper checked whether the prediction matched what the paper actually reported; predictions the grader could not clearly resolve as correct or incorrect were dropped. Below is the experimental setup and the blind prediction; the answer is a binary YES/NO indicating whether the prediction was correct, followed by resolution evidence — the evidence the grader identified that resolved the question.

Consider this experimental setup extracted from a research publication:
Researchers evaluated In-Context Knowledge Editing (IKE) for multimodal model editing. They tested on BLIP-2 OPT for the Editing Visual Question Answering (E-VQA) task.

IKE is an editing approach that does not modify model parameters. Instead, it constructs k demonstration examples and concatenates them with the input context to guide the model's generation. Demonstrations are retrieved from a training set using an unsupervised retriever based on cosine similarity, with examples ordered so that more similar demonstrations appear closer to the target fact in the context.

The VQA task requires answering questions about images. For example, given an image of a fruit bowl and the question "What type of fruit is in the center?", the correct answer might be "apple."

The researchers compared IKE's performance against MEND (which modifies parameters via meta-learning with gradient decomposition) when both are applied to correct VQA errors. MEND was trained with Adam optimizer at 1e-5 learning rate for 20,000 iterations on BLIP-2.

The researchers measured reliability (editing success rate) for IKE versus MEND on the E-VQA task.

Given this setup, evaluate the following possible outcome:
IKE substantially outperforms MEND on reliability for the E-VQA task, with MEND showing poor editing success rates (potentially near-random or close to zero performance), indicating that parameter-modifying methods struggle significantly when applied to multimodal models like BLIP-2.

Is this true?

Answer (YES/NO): NO